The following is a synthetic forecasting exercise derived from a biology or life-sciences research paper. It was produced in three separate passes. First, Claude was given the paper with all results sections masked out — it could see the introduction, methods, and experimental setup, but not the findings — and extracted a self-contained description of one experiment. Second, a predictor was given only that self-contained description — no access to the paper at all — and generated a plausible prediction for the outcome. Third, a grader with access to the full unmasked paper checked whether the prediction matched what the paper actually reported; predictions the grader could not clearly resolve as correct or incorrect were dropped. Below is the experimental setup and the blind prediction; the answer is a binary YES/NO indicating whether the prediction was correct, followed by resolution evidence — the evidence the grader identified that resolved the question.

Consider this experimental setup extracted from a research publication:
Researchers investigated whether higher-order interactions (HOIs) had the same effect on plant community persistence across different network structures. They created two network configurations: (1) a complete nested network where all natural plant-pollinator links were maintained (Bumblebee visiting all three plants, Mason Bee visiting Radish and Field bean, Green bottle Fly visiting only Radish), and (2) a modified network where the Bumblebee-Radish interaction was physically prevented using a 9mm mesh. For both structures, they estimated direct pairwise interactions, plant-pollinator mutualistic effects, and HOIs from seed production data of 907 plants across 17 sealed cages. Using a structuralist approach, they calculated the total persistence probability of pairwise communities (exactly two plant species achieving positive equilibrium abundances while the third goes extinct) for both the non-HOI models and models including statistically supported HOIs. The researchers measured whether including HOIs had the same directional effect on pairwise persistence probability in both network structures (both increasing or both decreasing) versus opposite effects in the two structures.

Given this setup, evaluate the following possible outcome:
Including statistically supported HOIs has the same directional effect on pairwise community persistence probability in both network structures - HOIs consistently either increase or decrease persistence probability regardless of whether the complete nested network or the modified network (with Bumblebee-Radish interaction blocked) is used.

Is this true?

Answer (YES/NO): NO